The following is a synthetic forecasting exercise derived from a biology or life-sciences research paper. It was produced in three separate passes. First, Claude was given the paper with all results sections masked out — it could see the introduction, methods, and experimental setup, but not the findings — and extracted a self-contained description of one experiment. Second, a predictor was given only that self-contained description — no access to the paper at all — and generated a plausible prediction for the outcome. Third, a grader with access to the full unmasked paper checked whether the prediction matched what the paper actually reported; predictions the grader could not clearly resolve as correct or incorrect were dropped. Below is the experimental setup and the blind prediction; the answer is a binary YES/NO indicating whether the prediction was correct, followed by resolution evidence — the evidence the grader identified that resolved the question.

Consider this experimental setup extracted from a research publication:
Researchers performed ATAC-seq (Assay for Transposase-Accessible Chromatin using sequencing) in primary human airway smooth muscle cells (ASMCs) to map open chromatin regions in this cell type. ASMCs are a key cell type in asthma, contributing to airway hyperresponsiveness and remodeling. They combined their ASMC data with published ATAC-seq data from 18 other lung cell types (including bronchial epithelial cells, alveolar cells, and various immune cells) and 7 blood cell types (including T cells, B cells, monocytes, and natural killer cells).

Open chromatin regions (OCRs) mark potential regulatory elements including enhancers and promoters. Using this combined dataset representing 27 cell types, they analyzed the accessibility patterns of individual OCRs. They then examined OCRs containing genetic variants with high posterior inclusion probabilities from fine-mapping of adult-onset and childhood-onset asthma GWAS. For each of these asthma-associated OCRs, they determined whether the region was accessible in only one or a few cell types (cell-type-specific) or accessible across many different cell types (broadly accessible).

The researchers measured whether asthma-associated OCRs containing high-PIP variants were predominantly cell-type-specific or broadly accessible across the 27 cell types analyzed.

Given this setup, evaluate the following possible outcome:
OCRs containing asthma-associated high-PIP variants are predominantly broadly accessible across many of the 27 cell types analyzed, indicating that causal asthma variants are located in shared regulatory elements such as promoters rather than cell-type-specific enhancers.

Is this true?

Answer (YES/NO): YES